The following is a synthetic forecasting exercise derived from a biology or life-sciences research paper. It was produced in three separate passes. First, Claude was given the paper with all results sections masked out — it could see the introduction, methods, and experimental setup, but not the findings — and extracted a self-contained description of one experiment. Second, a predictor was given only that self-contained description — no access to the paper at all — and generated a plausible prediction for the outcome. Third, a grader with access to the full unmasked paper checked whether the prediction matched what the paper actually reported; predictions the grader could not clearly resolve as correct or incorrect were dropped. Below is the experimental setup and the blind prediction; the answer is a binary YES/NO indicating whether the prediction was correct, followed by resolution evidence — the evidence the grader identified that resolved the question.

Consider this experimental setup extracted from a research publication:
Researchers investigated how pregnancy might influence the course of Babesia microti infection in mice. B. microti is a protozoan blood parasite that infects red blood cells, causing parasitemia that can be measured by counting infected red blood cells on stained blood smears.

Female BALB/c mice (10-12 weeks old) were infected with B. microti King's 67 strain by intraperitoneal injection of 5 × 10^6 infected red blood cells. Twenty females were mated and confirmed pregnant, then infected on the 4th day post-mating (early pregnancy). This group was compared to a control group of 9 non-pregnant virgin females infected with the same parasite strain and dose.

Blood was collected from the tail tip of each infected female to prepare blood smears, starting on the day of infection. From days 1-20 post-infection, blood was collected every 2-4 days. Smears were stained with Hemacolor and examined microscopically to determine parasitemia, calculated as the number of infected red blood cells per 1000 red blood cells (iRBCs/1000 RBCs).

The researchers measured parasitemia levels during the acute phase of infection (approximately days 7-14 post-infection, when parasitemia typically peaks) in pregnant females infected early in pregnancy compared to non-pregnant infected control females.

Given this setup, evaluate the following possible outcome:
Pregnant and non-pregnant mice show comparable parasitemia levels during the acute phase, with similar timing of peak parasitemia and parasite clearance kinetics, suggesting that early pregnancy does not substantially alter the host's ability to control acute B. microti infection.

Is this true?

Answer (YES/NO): NO